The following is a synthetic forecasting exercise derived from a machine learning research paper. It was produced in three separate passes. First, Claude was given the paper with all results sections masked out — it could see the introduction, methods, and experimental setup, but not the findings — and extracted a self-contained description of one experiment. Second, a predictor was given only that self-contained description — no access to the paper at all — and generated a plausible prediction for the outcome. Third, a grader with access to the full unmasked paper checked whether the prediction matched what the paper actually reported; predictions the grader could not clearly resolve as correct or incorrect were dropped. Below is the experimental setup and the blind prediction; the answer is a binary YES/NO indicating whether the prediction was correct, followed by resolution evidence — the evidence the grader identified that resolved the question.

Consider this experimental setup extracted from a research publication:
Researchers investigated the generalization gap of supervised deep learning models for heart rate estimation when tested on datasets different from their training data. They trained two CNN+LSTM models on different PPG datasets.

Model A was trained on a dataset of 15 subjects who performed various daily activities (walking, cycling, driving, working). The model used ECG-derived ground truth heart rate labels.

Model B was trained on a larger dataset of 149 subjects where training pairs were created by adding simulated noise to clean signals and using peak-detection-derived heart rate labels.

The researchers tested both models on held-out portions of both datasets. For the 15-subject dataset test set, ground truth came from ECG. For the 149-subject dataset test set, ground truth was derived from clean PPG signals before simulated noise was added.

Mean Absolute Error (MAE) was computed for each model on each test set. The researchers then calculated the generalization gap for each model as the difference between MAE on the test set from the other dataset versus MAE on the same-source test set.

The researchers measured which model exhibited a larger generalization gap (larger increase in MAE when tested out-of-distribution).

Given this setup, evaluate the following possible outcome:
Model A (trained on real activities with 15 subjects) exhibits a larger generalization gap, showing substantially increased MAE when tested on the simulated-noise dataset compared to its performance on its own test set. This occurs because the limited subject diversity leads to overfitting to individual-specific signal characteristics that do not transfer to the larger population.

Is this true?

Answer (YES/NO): NO